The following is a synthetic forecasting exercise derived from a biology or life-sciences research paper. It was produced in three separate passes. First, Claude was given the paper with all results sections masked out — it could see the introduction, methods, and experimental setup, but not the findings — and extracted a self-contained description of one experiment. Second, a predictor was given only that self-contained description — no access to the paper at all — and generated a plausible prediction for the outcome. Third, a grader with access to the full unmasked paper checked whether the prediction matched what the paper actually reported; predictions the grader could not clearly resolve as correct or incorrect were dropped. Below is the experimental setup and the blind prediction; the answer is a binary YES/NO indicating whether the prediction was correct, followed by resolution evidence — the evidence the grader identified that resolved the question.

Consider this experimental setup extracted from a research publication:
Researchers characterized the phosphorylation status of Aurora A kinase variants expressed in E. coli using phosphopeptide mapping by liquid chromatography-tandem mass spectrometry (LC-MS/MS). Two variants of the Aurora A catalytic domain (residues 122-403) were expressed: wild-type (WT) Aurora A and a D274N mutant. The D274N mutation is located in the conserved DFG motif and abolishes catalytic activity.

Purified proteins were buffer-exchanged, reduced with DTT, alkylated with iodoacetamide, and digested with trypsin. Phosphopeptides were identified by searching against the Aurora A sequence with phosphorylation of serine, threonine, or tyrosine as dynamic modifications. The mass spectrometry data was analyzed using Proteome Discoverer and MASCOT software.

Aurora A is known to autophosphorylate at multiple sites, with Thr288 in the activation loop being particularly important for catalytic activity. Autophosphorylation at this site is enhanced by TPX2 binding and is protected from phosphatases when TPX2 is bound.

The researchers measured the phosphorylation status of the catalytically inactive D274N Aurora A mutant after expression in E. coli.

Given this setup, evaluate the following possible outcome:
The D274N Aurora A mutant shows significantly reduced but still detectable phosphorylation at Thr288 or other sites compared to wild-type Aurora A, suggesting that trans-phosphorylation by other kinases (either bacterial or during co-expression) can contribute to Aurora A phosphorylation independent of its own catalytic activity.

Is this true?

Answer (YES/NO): NO